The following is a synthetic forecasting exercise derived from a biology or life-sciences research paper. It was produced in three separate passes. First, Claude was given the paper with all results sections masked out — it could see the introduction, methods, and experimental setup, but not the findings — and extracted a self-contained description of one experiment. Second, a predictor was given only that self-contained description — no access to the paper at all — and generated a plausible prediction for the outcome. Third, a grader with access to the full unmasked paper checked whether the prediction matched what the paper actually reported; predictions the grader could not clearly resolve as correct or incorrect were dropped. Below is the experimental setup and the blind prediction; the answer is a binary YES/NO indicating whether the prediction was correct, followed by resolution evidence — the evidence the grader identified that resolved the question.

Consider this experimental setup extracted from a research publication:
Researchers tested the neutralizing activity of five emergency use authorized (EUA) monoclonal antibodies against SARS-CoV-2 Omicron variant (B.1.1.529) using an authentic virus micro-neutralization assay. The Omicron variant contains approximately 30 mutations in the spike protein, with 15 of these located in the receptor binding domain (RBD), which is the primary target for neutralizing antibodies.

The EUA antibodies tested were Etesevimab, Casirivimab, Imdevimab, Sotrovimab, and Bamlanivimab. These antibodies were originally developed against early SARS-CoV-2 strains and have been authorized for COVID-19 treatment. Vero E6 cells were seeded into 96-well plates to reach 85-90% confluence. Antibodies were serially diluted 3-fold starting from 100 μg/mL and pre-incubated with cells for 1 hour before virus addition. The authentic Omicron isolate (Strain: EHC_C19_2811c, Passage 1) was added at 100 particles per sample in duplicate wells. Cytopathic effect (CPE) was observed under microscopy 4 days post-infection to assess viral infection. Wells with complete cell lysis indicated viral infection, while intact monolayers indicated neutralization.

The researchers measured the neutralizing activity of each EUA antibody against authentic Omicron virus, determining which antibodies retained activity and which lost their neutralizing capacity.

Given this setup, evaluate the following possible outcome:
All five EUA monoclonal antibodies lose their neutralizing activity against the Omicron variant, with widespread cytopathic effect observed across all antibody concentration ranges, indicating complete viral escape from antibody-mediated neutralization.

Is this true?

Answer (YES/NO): NO